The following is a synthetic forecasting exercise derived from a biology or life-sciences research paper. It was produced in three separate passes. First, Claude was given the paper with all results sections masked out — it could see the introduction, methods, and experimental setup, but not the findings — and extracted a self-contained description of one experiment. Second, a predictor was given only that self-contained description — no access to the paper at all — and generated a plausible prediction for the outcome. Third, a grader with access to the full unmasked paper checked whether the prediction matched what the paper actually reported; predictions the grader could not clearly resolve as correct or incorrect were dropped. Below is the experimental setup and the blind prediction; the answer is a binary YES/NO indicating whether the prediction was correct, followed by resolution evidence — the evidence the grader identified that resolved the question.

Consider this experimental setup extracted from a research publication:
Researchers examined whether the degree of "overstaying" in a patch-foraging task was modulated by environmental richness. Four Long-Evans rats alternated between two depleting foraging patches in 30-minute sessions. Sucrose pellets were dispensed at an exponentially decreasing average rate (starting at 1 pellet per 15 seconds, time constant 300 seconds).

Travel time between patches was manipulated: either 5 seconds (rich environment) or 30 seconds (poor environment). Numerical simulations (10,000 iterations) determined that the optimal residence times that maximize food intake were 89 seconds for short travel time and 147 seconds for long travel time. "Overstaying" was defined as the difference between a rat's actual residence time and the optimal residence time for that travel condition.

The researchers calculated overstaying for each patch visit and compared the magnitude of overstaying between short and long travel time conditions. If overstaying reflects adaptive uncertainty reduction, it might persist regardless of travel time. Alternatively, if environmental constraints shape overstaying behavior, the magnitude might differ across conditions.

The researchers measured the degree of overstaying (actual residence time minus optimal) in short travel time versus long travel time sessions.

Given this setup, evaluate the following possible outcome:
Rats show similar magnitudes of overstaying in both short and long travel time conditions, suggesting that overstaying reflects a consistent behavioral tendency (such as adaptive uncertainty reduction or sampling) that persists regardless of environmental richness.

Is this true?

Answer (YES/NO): YES